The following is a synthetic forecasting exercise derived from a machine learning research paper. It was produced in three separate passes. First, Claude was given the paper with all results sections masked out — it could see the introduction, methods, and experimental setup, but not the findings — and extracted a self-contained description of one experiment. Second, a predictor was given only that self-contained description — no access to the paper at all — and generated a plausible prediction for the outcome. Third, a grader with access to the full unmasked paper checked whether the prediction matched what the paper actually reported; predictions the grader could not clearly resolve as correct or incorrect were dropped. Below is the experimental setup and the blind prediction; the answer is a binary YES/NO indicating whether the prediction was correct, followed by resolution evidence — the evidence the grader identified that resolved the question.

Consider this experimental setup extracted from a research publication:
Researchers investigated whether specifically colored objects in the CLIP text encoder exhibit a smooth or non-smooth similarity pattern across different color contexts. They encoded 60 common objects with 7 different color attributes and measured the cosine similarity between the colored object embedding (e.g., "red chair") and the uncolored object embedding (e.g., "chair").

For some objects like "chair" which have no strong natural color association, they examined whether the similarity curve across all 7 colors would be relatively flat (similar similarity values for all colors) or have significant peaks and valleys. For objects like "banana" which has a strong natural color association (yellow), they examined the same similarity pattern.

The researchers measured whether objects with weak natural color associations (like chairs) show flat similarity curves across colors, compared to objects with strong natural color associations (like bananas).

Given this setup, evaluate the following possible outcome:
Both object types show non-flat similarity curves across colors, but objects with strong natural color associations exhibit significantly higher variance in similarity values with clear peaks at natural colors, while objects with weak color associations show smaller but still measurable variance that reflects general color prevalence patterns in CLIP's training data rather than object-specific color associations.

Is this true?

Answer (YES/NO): NO